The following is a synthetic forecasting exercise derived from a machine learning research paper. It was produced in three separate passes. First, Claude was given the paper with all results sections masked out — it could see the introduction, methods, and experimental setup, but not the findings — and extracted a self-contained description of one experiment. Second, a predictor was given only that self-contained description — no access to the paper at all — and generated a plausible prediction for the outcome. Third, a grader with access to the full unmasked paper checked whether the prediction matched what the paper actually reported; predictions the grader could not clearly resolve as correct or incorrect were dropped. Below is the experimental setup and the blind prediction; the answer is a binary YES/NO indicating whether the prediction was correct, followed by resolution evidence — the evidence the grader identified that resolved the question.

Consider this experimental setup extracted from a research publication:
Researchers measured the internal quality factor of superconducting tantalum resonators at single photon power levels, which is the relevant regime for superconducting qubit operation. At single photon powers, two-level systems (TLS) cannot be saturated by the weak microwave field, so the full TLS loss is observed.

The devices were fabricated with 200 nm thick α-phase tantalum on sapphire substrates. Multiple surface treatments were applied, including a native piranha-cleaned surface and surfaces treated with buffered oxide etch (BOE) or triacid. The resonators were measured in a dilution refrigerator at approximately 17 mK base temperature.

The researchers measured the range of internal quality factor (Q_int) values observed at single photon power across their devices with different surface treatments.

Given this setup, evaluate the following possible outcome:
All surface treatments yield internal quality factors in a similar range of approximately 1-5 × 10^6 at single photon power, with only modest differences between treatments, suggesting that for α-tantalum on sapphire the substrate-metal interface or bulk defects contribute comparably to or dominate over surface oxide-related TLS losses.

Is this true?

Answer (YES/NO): NO